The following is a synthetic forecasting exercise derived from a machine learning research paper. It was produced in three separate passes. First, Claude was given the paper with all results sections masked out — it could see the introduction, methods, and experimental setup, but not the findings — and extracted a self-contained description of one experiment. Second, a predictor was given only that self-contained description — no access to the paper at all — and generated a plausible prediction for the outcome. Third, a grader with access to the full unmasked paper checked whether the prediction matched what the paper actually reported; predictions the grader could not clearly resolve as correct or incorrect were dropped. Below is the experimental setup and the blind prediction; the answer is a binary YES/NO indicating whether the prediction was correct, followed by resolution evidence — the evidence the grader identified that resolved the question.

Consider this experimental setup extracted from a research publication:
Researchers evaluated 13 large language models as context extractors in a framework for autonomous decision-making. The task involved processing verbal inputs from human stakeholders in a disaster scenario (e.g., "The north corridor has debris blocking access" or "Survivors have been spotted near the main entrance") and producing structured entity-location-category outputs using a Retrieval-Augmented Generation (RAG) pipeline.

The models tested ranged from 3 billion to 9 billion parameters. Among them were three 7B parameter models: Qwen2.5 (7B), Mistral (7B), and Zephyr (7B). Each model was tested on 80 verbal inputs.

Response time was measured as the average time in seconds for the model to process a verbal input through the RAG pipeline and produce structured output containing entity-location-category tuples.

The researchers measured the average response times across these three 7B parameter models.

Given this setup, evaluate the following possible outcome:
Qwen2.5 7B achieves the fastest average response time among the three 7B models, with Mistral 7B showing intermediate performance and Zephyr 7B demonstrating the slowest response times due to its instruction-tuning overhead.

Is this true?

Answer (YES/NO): NO